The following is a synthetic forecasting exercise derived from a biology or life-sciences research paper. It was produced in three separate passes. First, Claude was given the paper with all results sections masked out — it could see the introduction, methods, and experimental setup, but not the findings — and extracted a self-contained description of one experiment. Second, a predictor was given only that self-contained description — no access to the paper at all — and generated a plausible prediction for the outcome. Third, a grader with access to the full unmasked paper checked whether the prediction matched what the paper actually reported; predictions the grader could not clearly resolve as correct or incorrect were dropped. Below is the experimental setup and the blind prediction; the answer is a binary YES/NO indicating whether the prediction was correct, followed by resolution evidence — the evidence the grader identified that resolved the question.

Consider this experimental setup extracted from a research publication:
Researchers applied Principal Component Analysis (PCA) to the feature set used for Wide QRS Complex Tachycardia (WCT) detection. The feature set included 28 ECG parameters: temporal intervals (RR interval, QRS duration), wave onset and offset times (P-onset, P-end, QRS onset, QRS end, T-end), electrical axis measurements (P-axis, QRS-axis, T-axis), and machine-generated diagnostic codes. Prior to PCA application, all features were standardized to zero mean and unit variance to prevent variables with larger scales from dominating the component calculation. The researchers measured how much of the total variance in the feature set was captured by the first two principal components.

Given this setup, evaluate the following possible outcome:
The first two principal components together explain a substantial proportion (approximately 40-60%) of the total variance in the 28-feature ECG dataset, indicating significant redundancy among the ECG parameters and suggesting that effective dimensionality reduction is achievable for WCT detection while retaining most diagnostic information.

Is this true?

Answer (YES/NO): NO